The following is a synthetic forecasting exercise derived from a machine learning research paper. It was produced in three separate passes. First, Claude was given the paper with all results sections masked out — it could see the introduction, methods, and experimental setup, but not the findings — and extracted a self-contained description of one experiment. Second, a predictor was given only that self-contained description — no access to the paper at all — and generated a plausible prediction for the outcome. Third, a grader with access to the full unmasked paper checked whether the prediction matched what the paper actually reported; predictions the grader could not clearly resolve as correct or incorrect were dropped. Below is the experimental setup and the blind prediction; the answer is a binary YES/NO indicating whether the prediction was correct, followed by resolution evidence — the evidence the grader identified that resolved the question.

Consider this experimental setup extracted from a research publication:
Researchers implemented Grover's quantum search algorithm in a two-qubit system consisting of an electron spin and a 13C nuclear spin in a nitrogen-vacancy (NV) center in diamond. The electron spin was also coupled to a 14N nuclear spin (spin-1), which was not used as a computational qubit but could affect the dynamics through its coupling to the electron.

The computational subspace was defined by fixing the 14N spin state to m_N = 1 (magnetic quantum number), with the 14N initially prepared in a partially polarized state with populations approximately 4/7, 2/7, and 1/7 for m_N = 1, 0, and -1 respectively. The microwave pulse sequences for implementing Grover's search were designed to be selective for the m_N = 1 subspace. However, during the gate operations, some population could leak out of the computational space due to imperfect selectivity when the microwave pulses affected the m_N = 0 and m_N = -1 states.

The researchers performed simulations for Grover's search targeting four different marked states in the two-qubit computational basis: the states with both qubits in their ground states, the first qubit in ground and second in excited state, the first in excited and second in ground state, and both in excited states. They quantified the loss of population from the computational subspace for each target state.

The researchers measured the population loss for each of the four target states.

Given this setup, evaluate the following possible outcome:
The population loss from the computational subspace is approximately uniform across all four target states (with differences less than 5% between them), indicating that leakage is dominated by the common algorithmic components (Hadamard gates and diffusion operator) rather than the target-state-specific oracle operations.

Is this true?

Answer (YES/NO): NO